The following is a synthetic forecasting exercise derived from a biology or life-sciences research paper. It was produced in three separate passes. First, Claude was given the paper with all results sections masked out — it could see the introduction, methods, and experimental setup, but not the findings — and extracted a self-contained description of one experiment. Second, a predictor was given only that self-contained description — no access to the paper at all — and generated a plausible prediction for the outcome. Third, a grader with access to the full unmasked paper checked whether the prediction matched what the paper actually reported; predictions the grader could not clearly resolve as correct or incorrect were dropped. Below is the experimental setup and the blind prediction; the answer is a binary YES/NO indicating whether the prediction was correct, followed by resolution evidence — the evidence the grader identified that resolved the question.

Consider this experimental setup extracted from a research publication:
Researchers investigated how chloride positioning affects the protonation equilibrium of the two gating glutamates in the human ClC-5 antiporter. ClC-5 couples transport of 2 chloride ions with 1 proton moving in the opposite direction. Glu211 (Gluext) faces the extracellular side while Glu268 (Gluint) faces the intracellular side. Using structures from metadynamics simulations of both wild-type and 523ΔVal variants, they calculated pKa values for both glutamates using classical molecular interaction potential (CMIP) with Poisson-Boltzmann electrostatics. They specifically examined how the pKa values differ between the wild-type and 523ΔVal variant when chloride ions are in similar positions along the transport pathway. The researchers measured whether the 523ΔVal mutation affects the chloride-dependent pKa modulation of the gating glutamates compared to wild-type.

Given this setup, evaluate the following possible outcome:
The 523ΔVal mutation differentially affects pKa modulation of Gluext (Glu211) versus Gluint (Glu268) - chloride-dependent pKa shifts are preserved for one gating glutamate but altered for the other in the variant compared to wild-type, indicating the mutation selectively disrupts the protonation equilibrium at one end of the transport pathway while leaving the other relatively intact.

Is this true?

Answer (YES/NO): YES